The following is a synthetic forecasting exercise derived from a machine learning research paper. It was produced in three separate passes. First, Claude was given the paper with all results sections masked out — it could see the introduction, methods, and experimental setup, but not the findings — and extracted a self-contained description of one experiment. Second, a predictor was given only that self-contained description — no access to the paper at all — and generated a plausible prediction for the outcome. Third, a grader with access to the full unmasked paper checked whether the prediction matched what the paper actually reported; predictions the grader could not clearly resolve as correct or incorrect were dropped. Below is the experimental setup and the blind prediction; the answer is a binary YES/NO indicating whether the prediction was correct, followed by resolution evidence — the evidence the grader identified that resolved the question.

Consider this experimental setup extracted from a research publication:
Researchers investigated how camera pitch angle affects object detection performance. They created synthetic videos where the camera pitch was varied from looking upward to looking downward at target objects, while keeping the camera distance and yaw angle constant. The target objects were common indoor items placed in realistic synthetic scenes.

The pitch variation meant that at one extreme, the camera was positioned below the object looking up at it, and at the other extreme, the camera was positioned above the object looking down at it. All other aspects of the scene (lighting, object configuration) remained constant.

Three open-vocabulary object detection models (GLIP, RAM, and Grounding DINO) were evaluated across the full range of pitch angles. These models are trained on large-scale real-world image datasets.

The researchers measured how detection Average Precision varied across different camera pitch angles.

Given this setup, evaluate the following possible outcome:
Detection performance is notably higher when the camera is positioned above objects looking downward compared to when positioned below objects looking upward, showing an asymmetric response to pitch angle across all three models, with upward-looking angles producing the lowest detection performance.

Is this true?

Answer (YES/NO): YES